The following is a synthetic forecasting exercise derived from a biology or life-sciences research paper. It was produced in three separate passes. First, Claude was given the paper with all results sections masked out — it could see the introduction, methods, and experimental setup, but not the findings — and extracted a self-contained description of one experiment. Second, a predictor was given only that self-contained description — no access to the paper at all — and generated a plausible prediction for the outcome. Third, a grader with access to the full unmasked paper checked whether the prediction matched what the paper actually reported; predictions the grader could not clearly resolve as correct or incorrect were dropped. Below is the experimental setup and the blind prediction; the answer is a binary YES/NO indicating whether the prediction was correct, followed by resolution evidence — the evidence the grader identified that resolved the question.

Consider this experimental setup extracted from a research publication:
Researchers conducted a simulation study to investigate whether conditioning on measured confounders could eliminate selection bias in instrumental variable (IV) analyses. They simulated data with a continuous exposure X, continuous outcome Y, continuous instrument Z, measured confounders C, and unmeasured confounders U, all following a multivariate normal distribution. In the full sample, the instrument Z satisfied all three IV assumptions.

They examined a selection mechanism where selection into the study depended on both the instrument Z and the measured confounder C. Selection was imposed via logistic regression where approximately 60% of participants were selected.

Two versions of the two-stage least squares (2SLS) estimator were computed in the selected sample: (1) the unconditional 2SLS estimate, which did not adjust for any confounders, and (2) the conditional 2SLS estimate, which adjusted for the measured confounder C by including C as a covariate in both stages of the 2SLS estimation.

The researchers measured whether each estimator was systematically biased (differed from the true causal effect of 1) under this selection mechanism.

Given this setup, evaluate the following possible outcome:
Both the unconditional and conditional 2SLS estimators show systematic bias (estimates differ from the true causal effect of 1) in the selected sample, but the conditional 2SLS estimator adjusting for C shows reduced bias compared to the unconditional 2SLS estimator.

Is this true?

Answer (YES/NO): NO